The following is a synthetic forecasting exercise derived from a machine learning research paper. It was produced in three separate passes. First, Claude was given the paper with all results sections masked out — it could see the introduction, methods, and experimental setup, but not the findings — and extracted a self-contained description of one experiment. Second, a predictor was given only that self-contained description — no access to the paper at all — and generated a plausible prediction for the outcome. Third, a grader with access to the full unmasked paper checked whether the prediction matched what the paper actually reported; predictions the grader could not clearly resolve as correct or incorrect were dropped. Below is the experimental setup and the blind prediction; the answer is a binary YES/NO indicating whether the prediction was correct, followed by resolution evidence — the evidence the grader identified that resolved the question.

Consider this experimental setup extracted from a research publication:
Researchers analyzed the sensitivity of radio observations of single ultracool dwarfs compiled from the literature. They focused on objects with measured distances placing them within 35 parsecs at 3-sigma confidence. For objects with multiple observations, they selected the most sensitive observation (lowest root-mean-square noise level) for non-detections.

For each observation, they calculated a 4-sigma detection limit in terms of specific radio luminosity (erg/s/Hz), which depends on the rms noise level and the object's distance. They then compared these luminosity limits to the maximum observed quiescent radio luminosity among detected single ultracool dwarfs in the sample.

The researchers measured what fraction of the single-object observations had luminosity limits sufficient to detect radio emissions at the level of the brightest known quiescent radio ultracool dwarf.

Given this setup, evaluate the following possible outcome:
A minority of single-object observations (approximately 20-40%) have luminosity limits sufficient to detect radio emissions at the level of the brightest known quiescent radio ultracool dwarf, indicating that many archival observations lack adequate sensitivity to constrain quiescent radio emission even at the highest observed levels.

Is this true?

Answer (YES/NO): NO